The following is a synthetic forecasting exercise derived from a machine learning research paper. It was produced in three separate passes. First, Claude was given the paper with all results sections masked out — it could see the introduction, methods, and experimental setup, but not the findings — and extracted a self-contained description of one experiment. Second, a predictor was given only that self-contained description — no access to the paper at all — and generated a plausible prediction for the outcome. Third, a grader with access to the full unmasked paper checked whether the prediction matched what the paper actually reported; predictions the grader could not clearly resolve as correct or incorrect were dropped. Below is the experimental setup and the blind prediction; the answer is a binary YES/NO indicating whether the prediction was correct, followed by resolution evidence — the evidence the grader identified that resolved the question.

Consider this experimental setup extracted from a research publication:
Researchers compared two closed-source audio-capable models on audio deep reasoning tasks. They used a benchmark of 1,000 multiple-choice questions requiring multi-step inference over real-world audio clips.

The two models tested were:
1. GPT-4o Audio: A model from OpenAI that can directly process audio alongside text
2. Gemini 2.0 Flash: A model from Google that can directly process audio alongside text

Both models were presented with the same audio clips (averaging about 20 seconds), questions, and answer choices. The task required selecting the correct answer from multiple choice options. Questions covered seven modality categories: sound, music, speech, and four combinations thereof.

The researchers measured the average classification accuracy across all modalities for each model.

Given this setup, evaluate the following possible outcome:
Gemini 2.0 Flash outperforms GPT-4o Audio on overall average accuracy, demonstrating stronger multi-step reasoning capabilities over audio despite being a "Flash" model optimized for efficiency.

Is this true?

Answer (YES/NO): YES